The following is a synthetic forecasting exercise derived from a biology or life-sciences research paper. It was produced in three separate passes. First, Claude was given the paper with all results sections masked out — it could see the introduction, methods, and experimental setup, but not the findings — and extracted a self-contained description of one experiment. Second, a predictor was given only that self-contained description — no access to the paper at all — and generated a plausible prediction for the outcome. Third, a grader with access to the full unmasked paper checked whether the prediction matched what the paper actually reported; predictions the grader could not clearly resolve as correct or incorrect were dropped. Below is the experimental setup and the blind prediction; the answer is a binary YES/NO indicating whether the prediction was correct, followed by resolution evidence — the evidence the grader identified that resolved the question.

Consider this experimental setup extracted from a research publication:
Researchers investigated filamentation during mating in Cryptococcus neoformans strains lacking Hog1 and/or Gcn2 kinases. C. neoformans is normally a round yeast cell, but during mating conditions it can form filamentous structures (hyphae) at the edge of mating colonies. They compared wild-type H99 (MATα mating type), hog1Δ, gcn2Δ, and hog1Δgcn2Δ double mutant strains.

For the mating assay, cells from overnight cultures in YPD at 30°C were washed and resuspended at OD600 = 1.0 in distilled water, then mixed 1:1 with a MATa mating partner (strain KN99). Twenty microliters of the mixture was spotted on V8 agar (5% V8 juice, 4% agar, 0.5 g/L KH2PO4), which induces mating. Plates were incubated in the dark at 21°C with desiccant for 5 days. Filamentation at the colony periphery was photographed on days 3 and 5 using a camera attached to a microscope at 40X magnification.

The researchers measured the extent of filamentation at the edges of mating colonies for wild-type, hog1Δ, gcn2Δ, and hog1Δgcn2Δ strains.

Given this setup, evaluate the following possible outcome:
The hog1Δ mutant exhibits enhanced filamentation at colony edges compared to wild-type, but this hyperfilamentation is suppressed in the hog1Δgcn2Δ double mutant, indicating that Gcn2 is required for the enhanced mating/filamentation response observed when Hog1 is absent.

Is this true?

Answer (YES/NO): YES